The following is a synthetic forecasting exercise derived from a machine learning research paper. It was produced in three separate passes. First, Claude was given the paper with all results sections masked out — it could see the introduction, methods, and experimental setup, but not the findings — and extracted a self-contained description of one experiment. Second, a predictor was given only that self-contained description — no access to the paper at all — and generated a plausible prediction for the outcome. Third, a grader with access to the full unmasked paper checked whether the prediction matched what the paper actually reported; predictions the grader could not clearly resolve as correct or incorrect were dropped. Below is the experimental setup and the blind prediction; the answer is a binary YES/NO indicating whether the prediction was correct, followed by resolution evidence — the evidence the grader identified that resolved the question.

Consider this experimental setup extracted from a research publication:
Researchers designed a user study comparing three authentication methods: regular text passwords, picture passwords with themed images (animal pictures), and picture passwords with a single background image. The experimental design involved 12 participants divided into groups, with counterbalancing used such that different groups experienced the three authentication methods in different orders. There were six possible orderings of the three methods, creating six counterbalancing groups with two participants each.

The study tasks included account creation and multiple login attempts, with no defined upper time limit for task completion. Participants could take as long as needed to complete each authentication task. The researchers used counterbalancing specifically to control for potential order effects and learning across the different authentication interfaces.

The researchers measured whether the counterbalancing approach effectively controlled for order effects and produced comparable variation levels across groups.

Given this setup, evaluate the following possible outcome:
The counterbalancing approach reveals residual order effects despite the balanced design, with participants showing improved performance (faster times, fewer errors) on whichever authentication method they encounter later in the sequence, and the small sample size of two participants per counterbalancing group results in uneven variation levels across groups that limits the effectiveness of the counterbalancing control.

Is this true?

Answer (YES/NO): NO